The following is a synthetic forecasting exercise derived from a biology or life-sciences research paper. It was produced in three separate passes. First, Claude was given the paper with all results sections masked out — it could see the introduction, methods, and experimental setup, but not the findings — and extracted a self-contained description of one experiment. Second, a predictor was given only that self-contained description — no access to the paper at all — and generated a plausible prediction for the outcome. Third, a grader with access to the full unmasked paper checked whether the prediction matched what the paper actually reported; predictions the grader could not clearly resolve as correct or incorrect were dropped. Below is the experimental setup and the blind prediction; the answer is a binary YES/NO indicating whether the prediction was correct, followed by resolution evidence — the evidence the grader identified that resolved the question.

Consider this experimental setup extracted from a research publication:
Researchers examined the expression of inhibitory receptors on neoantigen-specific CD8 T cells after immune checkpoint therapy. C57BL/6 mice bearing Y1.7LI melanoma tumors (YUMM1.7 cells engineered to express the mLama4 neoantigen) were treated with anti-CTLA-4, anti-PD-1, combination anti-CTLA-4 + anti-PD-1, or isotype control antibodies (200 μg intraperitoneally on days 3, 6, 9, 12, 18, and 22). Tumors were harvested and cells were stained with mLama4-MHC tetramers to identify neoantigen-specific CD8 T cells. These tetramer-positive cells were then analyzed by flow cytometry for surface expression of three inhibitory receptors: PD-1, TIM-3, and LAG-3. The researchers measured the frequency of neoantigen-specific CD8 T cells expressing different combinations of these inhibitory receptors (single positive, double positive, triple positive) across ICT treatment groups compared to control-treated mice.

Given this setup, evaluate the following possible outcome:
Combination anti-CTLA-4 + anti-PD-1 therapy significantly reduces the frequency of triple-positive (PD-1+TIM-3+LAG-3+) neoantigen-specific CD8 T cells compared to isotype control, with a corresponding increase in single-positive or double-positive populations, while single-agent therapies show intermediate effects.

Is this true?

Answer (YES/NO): NO